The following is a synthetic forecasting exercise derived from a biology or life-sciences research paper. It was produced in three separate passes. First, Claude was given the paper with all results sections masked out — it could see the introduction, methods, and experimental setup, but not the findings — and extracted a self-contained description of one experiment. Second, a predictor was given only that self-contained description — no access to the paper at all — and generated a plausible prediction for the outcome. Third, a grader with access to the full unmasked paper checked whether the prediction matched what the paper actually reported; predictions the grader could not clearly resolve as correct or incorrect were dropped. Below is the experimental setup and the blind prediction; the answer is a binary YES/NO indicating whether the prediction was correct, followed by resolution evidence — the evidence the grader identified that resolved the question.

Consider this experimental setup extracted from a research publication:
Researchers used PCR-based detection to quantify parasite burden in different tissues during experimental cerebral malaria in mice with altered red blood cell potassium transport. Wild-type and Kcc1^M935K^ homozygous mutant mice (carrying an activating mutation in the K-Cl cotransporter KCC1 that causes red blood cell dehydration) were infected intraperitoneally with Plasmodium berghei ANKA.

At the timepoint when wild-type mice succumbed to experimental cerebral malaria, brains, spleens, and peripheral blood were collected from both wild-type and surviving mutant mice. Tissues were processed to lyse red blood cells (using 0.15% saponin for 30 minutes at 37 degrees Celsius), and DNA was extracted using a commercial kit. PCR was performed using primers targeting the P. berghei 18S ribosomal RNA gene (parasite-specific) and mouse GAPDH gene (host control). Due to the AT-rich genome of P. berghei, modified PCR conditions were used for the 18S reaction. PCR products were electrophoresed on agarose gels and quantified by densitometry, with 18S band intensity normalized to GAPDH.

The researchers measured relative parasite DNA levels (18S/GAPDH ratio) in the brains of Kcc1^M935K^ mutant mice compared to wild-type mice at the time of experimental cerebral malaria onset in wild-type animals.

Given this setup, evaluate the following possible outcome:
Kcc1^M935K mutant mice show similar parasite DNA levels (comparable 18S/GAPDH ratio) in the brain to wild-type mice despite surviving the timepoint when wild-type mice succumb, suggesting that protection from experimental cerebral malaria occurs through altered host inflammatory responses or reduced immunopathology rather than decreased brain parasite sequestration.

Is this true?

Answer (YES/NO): NO